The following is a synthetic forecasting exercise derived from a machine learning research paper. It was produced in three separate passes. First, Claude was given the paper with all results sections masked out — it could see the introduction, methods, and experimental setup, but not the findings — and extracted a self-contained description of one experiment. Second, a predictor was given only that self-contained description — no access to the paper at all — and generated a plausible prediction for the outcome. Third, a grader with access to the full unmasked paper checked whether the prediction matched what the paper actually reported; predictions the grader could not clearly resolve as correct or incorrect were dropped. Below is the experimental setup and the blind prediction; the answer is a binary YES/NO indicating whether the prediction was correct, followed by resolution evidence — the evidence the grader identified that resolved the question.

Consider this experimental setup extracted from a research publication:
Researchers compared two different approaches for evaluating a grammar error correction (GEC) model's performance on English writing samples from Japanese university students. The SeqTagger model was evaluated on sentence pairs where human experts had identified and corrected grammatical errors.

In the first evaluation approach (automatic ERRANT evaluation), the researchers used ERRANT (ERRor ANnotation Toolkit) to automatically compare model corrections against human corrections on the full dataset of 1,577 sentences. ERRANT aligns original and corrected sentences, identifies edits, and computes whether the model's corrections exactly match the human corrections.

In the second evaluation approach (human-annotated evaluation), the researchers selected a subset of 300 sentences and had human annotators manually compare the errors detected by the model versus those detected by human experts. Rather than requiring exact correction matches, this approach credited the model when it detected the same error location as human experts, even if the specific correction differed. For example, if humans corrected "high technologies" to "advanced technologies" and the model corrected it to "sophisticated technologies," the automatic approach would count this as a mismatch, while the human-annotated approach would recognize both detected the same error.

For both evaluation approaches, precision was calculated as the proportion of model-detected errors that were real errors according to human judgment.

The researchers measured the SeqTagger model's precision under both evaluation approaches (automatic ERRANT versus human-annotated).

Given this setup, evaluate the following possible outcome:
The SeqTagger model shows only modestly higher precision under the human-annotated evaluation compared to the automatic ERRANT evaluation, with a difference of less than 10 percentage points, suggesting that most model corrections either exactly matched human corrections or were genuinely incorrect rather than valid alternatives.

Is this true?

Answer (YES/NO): NO